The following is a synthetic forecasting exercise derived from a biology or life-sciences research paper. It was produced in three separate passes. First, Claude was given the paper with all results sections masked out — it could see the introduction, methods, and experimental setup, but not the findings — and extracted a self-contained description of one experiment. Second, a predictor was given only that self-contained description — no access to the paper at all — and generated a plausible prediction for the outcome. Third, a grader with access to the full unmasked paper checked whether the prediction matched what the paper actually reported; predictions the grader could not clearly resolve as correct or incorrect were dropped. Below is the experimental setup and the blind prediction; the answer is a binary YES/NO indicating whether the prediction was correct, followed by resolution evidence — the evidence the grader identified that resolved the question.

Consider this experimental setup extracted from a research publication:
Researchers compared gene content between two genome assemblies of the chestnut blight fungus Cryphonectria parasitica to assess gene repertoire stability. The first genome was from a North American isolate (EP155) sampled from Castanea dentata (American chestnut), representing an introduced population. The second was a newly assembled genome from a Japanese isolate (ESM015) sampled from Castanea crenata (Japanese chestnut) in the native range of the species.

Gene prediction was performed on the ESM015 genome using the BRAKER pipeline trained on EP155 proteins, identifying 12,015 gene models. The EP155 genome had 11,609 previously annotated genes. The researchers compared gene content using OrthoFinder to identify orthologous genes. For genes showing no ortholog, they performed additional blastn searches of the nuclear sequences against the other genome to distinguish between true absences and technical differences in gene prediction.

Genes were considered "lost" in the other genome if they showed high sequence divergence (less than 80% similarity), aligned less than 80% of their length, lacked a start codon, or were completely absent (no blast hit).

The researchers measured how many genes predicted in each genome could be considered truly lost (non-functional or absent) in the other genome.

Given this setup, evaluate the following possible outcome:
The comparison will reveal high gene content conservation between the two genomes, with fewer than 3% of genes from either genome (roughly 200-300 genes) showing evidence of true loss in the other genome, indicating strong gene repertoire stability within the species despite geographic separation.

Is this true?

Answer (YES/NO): NO